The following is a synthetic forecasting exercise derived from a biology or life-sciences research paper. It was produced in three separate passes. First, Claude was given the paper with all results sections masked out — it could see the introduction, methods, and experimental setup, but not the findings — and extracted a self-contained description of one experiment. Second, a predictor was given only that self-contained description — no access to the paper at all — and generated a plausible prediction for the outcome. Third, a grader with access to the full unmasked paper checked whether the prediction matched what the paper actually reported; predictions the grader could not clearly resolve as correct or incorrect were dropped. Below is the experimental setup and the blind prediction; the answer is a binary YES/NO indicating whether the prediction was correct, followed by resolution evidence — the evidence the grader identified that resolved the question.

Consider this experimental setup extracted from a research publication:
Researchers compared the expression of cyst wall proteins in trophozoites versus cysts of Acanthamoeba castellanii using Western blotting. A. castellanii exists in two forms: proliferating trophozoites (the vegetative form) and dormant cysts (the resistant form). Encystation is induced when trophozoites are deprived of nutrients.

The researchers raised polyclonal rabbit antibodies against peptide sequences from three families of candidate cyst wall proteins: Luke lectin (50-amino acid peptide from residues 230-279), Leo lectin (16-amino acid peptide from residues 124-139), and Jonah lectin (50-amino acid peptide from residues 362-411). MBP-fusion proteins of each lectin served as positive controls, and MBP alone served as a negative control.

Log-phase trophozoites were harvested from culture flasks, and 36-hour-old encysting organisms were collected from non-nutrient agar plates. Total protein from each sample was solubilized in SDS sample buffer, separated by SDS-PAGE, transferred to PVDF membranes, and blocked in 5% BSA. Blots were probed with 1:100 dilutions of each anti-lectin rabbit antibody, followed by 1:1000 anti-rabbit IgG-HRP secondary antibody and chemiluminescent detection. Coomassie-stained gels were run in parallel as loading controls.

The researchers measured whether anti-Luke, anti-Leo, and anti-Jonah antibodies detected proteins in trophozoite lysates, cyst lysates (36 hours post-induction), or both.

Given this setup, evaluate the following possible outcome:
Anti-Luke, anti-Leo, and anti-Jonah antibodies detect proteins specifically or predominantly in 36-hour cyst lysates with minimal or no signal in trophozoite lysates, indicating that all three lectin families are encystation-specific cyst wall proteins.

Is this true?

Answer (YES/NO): NO